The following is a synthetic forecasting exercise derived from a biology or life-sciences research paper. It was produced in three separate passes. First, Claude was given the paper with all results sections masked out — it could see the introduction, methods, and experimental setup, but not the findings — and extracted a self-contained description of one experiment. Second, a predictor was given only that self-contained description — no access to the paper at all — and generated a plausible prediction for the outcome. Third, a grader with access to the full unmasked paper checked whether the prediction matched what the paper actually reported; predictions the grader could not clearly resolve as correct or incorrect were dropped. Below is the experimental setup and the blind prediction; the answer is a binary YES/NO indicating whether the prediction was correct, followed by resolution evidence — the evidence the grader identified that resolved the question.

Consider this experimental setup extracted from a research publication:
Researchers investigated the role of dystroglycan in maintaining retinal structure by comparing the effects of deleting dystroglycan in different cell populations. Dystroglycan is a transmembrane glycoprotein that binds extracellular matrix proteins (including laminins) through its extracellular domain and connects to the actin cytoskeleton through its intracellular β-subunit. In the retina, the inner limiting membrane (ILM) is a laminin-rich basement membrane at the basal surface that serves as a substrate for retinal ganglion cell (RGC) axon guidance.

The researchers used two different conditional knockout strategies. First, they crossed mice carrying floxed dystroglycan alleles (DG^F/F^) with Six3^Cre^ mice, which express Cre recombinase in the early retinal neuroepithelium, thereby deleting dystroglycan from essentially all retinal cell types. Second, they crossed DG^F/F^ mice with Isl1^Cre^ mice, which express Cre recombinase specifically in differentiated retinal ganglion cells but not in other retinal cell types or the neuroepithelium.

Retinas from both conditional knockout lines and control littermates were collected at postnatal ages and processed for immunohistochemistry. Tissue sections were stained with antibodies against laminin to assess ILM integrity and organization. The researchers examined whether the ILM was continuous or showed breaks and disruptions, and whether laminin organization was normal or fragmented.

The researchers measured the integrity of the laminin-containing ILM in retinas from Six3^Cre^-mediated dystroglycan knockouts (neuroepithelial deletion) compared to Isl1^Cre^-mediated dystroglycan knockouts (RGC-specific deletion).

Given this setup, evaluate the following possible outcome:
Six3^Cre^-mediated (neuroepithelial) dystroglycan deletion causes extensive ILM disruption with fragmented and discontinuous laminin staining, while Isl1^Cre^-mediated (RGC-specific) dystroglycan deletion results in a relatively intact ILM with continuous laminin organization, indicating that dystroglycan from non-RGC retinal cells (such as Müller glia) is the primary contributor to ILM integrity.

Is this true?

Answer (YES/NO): YES